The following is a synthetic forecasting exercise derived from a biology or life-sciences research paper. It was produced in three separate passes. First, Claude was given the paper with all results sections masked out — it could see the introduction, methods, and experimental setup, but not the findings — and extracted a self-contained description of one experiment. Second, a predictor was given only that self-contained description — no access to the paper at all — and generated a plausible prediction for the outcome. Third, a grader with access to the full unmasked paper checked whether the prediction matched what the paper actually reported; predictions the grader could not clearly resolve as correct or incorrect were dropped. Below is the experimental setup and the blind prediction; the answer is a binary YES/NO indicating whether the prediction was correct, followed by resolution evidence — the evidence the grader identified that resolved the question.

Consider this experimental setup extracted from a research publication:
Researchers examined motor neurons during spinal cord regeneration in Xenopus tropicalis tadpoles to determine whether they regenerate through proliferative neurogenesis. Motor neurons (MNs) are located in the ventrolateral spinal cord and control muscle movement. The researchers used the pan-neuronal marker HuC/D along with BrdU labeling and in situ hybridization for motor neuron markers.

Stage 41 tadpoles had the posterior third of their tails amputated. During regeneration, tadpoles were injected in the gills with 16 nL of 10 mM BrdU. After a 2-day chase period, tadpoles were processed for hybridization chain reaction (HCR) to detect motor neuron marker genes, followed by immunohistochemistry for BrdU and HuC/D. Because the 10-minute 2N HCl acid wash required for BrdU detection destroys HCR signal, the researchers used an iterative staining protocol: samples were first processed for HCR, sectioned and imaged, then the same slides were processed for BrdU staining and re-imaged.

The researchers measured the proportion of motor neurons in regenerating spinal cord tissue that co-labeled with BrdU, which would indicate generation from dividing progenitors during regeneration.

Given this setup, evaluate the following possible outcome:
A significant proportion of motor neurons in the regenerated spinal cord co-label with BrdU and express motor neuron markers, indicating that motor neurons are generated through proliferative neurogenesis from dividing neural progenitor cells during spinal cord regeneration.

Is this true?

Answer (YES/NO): YES